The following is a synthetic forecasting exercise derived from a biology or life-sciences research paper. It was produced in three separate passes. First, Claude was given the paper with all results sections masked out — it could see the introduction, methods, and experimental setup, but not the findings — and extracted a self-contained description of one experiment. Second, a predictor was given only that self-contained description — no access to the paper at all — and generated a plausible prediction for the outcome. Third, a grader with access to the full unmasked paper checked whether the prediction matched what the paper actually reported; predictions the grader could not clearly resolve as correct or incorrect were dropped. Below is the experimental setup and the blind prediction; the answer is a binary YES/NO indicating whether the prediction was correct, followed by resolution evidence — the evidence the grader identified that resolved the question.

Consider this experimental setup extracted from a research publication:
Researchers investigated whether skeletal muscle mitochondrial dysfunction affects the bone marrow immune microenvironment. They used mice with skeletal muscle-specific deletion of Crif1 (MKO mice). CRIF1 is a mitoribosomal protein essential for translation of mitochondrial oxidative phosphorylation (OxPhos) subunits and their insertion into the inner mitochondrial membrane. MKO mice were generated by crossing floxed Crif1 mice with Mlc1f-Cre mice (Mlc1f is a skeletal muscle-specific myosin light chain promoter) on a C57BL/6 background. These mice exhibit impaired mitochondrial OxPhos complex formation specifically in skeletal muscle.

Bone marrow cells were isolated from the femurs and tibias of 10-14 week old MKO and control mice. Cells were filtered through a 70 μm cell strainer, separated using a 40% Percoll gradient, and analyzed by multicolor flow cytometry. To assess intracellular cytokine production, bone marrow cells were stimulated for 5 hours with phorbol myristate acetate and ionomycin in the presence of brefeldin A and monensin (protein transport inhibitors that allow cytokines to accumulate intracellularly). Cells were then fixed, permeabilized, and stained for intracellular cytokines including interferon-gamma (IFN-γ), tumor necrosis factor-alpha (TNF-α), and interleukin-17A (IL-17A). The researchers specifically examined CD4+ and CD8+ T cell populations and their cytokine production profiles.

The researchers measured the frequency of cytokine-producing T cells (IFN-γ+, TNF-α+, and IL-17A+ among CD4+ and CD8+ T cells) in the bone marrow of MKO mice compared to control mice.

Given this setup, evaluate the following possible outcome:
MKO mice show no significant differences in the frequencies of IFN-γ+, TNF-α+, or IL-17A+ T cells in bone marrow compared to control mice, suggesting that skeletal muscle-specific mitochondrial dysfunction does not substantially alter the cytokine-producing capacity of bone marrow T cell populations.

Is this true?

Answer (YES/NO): NO